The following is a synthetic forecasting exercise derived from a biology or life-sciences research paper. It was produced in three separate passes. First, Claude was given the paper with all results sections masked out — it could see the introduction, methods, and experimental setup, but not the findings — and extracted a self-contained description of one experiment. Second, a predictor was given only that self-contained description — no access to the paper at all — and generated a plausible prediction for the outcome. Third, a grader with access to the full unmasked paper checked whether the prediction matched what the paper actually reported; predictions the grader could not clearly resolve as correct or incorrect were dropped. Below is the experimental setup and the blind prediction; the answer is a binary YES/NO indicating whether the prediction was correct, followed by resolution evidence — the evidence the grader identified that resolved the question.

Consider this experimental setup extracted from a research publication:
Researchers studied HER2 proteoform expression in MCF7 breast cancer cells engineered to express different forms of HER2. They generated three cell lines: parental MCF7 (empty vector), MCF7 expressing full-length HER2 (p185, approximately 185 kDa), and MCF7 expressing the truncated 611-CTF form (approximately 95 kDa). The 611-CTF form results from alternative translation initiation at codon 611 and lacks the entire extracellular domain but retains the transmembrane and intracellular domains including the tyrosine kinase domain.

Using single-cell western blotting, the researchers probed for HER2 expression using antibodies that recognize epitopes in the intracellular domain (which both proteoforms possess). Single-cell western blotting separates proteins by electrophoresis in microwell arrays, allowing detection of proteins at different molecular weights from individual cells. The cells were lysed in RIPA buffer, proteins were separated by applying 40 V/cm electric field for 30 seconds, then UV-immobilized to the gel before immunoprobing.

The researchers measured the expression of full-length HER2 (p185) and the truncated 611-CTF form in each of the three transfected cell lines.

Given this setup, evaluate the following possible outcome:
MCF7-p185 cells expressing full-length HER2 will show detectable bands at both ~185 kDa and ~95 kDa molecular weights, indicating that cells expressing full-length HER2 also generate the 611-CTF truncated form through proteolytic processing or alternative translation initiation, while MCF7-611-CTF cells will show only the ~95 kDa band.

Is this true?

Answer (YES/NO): NO